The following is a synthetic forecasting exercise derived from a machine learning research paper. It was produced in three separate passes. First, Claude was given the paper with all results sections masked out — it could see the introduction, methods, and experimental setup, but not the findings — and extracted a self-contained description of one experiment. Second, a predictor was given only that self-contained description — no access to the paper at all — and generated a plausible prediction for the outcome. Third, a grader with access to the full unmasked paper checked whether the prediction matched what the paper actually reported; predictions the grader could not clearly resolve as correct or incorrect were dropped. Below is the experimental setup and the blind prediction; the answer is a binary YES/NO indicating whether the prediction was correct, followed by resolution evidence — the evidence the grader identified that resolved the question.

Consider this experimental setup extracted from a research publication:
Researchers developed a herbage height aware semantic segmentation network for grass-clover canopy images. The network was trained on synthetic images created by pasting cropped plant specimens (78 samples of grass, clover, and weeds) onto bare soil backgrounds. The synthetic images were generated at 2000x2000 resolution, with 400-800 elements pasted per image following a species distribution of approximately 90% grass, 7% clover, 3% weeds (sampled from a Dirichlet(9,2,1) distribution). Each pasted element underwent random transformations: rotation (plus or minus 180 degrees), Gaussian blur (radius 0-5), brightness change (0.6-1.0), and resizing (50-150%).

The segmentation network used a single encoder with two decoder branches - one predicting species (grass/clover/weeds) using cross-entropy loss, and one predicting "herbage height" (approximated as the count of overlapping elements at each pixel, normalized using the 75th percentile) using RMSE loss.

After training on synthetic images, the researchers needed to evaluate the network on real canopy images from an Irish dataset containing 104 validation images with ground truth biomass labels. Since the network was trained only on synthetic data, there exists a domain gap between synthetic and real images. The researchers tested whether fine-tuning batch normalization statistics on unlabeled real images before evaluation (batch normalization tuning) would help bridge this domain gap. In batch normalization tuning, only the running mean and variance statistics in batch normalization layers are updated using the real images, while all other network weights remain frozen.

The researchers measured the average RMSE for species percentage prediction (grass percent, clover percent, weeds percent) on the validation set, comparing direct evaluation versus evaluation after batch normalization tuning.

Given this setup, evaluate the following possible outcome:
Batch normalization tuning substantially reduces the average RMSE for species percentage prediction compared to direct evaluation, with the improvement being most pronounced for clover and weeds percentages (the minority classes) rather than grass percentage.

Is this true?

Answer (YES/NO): NO